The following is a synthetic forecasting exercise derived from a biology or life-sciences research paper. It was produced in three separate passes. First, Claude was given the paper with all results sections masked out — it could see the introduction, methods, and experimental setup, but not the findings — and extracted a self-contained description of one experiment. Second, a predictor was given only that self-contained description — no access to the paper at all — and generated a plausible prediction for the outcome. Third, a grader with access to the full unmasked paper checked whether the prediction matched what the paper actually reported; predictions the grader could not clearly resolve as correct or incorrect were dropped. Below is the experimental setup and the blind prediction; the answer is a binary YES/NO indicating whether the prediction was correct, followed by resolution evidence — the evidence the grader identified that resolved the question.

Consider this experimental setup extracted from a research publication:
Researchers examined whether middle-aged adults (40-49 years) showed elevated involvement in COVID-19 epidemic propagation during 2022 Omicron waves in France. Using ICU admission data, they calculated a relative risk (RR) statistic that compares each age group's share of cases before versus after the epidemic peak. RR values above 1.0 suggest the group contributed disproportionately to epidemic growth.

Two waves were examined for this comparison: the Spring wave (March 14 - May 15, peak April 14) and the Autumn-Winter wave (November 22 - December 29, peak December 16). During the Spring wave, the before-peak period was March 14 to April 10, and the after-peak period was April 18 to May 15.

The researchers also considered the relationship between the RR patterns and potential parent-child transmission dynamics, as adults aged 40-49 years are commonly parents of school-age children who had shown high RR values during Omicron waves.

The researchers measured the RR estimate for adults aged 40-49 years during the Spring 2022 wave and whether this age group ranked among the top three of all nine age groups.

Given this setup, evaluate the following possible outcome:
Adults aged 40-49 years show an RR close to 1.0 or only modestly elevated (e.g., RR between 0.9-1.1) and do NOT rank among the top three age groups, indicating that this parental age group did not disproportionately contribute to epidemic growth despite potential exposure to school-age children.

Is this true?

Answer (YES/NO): NO